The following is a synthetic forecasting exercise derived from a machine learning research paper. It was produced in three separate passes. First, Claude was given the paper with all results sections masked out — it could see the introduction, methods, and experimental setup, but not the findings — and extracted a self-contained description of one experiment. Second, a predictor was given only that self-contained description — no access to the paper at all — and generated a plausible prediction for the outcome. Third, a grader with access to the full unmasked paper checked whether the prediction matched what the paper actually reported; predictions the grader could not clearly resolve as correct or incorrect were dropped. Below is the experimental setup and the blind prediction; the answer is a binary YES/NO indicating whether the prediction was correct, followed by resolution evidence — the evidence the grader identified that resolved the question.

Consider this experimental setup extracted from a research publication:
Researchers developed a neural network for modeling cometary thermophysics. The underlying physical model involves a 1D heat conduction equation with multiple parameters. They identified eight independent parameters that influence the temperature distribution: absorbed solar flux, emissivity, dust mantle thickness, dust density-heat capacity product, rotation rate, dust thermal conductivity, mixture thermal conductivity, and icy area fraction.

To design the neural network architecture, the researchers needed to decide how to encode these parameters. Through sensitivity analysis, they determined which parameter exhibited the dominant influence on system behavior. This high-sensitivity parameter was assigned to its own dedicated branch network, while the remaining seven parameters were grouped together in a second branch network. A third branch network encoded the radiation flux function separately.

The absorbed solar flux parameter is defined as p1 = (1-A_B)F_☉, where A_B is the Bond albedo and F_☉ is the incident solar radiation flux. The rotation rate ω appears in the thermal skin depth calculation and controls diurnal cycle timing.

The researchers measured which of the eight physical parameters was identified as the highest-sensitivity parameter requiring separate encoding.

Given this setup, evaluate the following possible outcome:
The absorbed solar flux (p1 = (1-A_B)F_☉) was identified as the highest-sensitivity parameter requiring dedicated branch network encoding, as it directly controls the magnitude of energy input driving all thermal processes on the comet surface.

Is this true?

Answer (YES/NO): YES